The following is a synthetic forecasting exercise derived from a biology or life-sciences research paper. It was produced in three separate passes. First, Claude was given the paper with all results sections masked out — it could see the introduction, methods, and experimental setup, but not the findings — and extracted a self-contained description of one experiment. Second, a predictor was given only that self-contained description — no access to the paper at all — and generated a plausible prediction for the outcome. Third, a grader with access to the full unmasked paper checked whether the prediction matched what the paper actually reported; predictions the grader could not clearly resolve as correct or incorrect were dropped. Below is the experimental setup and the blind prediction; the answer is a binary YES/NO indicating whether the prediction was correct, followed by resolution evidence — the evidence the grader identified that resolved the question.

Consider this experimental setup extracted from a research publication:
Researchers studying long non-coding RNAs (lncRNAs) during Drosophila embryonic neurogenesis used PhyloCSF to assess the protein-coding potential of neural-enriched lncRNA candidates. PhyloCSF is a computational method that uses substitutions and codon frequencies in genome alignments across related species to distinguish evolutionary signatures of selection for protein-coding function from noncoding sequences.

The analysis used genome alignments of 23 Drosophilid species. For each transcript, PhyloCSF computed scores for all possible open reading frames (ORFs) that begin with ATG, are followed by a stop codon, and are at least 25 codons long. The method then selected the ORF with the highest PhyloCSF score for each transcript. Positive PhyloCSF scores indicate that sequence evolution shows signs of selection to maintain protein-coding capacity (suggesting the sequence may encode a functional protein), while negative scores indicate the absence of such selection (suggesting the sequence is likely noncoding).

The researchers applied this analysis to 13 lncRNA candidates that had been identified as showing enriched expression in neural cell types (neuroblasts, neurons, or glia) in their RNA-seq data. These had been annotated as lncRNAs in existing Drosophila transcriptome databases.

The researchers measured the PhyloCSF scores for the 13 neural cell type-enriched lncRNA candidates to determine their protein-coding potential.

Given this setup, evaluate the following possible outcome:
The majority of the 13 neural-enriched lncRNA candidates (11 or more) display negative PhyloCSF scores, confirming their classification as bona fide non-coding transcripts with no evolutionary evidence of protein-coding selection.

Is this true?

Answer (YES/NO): YES